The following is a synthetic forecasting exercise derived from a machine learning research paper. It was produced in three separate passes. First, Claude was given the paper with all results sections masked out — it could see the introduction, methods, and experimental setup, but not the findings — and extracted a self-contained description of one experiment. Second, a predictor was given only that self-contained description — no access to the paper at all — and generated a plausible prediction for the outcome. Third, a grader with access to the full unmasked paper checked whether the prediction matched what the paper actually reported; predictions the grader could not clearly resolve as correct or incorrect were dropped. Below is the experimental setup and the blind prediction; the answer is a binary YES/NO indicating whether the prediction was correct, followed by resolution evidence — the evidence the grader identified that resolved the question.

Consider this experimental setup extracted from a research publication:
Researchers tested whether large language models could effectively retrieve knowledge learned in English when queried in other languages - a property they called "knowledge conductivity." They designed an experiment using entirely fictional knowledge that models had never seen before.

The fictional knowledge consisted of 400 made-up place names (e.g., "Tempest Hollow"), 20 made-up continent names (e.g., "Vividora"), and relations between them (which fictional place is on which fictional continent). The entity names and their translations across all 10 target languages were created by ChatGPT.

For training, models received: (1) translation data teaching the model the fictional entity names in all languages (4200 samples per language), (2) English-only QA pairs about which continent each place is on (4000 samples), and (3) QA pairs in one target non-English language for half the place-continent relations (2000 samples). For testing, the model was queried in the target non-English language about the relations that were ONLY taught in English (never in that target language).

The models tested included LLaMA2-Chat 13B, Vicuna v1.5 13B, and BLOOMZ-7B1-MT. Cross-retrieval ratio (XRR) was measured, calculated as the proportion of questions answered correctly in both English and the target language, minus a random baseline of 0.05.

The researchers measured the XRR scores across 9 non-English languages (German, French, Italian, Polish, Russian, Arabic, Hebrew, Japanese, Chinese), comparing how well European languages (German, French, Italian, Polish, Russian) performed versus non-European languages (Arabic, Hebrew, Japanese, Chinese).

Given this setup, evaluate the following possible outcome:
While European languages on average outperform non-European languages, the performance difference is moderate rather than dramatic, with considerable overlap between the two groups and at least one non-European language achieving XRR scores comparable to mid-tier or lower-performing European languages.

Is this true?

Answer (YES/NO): NO